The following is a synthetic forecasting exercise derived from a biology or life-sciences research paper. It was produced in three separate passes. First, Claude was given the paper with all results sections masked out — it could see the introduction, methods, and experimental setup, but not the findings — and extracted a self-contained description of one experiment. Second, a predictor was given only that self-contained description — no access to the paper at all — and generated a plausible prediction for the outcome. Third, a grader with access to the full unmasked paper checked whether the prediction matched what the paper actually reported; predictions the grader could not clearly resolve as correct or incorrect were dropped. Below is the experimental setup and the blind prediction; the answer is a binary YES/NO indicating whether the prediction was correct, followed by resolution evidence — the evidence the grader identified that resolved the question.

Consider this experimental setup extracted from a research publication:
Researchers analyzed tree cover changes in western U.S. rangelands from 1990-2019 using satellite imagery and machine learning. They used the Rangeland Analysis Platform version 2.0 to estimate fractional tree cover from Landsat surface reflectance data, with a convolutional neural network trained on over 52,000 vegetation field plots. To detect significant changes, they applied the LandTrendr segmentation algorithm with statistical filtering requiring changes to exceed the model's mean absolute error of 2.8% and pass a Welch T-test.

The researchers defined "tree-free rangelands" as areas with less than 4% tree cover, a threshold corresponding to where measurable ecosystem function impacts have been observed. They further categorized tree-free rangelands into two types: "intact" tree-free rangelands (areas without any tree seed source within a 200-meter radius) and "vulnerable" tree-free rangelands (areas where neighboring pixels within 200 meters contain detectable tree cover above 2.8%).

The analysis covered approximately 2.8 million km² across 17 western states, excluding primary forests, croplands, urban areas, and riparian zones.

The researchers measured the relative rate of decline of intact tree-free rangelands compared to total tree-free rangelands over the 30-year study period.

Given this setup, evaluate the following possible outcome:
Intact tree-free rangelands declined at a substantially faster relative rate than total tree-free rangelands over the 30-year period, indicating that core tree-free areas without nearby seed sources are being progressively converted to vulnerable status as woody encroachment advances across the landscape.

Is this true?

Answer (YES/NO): YES